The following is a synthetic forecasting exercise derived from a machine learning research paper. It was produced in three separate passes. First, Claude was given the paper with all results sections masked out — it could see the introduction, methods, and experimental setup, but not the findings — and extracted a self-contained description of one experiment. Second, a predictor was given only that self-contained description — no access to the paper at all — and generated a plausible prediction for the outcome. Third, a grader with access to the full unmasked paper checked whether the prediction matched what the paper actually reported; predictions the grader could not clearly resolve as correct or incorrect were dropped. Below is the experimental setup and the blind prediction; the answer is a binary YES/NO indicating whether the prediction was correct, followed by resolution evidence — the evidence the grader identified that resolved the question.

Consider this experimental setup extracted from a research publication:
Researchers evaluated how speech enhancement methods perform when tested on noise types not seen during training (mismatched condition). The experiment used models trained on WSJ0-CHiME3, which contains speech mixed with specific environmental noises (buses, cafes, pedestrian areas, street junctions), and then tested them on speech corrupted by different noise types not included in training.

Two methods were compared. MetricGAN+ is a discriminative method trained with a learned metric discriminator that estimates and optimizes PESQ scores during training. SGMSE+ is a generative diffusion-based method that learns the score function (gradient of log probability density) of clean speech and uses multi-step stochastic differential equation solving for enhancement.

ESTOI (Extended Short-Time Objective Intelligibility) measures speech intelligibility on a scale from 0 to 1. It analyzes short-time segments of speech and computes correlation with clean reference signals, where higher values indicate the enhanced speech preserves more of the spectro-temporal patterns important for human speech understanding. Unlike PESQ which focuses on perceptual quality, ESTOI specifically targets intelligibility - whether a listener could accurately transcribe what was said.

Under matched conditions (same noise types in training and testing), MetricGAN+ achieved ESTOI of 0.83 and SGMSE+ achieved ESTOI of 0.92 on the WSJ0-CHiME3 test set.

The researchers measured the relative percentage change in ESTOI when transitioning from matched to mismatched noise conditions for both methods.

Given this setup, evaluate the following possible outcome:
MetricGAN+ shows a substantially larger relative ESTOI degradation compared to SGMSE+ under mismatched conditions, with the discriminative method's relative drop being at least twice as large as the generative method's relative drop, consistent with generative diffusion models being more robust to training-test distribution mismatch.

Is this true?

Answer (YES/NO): NO